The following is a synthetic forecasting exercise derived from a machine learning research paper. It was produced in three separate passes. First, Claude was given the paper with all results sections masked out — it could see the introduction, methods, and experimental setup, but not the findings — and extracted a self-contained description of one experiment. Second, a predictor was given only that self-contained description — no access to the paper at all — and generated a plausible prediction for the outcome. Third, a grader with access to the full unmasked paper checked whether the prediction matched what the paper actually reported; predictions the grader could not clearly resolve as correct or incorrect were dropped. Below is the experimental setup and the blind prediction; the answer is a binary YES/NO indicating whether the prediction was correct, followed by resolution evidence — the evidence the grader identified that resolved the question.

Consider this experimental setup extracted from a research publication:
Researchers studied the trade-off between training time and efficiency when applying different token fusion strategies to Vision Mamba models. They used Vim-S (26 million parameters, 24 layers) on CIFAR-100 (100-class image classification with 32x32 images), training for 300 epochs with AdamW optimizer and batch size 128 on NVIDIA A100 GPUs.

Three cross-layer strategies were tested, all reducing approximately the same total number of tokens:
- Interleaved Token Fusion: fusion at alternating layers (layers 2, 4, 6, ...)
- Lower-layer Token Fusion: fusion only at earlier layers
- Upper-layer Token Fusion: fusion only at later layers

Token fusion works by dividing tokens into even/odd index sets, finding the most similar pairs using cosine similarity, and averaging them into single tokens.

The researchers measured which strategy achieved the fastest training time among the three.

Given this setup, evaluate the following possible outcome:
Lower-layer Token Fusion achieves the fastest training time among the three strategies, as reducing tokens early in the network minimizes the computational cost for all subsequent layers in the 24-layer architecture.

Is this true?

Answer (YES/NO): YES